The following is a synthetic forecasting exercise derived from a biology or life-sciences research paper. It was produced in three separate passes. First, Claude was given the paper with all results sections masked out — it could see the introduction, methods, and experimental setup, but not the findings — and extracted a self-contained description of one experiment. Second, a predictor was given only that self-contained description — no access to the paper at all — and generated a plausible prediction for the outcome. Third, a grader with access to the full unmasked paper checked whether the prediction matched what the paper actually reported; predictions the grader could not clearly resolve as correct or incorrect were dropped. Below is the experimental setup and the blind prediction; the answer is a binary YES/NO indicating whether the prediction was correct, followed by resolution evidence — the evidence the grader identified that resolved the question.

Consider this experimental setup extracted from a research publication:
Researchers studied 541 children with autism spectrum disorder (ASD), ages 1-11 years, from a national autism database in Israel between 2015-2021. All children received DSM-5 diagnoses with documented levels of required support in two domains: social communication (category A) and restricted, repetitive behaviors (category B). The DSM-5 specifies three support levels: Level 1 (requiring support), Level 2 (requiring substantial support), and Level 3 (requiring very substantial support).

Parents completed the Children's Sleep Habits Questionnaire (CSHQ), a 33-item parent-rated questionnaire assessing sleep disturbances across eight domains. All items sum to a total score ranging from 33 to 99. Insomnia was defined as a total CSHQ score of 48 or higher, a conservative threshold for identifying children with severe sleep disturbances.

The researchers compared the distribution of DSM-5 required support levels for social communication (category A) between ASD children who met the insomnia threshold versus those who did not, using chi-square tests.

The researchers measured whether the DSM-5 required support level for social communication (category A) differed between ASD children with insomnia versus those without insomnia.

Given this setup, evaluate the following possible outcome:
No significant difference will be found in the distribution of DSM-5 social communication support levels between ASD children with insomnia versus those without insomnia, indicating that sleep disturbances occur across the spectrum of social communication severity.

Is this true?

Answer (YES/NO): YES